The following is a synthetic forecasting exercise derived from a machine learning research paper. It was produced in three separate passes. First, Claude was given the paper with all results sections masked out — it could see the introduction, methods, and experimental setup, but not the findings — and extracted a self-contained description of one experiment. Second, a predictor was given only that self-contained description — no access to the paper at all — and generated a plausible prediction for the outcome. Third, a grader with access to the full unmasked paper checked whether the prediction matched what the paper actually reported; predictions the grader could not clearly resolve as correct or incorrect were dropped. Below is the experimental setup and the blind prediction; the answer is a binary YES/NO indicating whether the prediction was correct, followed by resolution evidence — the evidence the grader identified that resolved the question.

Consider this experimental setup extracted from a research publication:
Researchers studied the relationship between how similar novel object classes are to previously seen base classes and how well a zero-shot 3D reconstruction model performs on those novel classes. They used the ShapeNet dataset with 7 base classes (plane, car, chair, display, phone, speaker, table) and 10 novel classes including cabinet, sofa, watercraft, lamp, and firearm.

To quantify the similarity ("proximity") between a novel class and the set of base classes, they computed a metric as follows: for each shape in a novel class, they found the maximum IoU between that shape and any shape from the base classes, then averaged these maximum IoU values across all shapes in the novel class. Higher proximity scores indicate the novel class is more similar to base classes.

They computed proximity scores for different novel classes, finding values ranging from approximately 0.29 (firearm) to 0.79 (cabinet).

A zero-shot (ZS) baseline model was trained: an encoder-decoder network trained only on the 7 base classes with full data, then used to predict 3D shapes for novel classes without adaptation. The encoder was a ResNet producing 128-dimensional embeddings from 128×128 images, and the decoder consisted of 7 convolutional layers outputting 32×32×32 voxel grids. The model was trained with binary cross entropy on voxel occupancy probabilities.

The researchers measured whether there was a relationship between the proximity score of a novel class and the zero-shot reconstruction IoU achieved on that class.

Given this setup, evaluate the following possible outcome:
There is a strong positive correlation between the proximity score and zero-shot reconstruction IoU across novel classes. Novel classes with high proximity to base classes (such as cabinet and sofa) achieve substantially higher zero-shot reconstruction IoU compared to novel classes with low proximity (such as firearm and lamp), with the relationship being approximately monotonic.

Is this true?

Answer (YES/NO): YES